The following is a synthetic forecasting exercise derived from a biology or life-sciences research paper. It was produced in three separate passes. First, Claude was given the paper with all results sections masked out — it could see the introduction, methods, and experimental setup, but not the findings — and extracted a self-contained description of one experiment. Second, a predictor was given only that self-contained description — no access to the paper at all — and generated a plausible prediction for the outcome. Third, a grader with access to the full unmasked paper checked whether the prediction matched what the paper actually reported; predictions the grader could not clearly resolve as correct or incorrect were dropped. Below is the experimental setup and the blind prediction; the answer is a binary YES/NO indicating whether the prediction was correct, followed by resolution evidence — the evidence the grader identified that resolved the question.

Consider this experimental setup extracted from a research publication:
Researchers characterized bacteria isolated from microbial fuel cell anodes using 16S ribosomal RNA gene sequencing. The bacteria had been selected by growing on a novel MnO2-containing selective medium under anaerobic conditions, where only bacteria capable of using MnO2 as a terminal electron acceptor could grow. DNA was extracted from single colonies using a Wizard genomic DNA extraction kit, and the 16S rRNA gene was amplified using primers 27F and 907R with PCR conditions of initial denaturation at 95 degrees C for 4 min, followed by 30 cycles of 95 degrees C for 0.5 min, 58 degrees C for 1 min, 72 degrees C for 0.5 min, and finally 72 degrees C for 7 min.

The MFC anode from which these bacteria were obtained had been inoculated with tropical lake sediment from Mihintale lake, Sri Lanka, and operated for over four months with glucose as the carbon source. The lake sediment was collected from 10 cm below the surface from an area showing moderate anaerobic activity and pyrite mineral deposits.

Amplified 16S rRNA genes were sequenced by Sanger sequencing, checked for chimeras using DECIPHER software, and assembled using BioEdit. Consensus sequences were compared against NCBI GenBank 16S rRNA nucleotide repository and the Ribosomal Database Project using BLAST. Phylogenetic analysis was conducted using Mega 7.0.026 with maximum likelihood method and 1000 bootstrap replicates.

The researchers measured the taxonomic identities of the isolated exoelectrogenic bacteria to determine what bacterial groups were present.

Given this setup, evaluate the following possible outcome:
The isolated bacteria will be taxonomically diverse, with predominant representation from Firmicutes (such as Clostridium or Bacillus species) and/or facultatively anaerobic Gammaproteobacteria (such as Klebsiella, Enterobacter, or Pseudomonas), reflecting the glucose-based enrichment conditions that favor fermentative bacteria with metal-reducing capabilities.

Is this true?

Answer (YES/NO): YES